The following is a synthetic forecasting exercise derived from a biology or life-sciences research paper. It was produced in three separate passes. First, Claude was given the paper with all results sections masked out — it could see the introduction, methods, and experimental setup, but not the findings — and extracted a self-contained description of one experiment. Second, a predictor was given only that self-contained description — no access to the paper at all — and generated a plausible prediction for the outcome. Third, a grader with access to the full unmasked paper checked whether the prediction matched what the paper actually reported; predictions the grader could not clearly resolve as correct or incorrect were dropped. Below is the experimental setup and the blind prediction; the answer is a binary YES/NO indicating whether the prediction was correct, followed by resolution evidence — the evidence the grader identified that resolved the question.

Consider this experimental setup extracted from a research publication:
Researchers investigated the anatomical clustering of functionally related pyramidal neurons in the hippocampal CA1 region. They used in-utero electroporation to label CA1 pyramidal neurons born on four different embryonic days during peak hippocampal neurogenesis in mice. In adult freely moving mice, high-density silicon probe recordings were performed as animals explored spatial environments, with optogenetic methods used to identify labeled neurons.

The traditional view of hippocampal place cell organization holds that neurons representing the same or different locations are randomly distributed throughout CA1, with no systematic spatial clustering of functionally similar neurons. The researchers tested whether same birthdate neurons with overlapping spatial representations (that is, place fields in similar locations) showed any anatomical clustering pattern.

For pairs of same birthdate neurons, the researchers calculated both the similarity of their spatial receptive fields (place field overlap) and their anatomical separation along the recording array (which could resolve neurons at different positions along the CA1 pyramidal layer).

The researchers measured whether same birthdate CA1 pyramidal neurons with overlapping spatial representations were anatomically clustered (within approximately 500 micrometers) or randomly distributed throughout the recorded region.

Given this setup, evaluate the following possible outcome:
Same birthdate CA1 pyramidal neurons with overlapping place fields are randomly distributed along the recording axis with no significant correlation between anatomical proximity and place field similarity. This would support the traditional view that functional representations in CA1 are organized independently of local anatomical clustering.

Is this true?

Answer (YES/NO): NO